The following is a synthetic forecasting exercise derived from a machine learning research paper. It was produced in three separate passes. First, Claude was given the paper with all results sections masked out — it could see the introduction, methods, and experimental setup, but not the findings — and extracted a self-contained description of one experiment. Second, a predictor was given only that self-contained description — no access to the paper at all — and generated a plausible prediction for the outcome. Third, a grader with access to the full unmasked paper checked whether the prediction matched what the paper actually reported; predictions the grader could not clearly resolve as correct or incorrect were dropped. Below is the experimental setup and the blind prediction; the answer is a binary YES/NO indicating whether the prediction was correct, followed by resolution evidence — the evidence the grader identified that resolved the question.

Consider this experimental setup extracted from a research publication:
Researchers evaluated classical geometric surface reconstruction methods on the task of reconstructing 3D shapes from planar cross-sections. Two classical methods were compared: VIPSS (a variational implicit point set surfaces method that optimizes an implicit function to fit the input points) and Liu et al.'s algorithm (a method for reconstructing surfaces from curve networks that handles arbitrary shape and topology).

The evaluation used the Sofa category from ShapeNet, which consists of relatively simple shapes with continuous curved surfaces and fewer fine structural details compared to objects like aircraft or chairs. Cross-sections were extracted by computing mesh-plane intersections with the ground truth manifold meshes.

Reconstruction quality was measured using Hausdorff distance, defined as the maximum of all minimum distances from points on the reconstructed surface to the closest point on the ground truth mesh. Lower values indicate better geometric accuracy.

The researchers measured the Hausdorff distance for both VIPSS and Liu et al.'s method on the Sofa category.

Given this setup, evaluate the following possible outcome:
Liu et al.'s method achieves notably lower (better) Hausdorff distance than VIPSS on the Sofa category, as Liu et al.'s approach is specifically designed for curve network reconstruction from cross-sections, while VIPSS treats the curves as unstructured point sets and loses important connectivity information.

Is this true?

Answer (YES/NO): NO